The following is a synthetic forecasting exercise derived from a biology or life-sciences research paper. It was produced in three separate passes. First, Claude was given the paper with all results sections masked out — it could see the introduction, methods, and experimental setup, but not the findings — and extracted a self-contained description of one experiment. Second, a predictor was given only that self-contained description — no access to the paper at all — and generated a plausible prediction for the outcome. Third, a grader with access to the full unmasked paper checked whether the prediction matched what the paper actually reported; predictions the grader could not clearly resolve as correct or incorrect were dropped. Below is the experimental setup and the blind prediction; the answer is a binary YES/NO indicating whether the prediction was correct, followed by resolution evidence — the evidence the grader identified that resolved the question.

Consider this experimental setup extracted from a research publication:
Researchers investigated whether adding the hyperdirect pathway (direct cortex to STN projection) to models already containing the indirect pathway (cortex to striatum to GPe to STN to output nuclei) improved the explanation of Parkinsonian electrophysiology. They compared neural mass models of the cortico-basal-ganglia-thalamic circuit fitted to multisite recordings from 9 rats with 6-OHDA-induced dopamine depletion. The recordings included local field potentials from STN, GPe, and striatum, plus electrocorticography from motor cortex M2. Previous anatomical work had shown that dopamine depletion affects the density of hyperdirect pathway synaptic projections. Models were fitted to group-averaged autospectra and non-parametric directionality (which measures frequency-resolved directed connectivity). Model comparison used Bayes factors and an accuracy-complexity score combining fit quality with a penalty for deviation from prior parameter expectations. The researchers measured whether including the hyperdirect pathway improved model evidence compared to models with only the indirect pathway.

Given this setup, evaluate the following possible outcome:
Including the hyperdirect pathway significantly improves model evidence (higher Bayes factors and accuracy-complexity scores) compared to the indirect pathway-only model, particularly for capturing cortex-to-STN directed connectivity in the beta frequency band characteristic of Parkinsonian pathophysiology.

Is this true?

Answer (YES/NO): NO